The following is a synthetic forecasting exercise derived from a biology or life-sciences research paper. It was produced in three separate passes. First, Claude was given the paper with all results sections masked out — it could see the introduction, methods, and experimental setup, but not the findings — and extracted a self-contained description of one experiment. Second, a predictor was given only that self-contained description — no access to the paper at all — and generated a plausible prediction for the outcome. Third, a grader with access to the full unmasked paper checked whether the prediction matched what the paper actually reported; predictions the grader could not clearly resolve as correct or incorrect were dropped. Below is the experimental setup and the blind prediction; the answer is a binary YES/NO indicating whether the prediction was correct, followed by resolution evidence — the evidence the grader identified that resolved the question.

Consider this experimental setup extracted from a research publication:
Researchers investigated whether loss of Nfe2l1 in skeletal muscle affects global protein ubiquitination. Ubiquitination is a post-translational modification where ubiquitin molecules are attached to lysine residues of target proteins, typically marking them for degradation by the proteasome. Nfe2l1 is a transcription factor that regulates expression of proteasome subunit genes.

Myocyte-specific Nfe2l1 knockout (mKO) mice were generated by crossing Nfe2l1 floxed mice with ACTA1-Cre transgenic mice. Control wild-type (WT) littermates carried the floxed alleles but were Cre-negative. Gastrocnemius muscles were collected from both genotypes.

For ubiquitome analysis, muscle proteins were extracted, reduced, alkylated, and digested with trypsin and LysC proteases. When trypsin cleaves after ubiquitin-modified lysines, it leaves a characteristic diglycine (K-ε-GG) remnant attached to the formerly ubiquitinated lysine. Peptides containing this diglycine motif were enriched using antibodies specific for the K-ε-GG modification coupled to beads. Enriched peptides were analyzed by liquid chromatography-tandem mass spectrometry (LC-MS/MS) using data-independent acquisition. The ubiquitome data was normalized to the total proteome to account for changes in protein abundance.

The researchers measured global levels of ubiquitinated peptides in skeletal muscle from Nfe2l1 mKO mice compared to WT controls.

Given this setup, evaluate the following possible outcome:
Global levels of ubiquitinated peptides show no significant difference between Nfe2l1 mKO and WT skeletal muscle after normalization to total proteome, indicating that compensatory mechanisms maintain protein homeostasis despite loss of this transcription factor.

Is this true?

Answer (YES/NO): NO